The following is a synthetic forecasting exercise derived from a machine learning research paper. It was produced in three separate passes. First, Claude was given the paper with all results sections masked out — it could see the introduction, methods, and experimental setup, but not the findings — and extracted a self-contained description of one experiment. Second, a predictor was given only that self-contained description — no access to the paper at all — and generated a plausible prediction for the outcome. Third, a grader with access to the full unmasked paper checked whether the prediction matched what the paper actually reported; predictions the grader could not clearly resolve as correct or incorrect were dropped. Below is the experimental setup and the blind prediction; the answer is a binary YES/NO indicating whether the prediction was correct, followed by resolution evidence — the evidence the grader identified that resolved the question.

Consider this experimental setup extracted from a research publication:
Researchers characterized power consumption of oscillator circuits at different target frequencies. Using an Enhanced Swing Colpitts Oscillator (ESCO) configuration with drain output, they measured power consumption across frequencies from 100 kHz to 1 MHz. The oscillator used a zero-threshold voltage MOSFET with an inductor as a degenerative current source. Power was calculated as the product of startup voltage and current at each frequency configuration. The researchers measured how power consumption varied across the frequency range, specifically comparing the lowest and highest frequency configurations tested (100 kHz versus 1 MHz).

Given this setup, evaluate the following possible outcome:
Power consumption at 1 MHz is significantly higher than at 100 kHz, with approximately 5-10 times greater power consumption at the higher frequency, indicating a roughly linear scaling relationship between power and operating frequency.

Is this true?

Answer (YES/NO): NO